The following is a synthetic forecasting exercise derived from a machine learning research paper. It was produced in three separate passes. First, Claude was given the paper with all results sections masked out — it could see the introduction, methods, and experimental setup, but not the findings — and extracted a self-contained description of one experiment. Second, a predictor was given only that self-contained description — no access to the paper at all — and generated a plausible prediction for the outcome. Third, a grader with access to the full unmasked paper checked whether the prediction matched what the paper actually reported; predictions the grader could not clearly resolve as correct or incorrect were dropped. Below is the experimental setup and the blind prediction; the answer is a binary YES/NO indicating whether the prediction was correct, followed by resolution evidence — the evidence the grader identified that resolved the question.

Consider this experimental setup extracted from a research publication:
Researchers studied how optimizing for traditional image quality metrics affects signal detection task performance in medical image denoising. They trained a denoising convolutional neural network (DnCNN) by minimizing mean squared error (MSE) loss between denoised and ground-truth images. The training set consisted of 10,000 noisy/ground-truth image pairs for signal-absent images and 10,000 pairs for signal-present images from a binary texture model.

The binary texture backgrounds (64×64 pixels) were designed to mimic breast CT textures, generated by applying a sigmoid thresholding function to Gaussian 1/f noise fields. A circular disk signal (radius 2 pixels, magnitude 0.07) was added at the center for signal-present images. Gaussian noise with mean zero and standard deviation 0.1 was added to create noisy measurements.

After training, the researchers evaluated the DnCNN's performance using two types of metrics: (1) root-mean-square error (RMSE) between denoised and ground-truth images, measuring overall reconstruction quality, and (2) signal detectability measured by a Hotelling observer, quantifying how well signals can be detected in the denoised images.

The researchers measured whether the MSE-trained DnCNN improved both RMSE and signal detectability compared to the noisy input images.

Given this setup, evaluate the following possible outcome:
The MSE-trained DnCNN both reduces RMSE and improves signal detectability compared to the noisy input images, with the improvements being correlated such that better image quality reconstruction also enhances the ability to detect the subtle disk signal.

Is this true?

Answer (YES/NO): NO